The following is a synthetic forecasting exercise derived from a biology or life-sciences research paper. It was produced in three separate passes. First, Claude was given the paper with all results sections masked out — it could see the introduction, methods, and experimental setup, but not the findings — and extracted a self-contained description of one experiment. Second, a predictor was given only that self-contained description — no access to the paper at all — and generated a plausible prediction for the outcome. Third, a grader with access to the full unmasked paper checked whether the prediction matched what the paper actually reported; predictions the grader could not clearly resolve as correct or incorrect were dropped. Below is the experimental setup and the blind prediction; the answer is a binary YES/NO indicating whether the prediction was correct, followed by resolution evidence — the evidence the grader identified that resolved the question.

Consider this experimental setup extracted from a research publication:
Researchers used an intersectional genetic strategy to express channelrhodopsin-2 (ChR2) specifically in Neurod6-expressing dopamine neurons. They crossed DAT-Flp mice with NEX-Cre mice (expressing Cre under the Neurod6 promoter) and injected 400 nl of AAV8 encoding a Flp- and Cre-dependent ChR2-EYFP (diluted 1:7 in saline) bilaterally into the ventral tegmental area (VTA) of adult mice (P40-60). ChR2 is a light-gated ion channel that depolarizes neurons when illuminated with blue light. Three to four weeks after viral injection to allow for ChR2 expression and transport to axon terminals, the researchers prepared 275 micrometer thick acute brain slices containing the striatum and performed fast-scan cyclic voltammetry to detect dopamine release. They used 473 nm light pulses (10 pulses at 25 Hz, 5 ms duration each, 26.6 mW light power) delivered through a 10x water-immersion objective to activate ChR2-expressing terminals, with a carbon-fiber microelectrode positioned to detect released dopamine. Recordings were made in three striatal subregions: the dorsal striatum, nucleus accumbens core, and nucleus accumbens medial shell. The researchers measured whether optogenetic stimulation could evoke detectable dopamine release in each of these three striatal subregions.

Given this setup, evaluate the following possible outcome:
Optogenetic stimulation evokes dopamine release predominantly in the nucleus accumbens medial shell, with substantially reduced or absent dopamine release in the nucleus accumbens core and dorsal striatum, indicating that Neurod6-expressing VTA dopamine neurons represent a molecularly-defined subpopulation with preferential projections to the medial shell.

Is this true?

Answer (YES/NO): YES